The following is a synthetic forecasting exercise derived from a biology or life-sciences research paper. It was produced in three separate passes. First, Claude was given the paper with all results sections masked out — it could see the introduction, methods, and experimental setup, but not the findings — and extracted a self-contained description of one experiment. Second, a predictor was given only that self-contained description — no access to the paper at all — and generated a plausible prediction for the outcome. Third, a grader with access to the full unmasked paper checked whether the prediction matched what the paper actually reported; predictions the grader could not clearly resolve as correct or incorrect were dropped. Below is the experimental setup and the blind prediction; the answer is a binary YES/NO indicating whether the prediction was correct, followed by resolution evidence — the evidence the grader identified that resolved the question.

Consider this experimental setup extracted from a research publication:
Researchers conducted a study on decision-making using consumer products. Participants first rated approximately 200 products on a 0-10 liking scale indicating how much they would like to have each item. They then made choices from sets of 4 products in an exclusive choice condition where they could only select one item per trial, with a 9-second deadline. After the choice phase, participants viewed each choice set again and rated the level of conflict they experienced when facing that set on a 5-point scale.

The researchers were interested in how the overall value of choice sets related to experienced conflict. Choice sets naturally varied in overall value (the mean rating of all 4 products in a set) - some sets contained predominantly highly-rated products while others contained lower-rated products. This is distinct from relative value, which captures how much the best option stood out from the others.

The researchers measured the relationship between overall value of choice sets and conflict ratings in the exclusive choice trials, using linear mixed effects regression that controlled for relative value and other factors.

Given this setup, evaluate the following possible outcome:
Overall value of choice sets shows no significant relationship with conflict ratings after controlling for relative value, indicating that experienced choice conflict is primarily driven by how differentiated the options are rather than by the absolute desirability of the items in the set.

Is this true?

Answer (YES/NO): NO